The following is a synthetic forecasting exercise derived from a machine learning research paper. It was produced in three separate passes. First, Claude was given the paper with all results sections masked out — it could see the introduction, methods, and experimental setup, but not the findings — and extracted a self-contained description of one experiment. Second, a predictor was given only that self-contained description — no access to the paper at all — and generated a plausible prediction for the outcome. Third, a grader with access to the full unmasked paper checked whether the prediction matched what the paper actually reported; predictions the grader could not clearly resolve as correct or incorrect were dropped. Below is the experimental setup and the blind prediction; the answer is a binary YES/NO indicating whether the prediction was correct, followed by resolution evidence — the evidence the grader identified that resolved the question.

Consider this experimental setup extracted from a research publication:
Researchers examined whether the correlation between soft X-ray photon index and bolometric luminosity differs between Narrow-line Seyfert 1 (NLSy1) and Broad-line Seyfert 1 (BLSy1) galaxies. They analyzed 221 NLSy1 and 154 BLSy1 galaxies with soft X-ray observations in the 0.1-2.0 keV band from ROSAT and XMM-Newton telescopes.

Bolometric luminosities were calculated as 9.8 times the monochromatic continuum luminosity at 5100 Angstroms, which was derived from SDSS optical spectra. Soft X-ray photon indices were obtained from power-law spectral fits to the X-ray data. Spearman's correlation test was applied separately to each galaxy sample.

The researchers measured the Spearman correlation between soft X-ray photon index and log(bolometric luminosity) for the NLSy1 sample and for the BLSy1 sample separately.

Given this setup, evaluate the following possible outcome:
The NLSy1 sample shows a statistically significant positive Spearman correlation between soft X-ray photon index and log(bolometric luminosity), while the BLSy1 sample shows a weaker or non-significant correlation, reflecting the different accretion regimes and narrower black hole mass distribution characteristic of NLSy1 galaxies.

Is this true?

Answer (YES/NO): YES